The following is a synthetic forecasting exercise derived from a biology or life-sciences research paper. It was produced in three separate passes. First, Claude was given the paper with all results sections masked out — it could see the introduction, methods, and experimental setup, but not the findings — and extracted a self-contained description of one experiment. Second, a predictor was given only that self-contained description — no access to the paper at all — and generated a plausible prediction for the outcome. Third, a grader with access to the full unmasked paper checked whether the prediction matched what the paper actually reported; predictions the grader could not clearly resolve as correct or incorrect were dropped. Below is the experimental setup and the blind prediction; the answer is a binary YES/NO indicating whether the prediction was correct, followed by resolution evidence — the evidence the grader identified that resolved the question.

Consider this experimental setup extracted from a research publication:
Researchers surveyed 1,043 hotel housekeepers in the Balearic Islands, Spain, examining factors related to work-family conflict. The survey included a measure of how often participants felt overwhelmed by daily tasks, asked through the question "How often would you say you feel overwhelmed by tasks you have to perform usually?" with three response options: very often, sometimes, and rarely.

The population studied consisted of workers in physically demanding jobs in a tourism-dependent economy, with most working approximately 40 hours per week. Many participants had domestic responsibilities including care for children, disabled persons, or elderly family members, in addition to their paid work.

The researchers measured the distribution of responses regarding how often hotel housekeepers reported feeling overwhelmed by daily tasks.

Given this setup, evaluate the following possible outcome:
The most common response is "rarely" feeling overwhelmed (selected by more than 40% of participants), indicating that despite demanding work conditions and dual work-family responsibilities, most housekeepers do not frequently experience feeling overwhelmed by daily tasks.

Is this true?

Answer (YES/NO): NO